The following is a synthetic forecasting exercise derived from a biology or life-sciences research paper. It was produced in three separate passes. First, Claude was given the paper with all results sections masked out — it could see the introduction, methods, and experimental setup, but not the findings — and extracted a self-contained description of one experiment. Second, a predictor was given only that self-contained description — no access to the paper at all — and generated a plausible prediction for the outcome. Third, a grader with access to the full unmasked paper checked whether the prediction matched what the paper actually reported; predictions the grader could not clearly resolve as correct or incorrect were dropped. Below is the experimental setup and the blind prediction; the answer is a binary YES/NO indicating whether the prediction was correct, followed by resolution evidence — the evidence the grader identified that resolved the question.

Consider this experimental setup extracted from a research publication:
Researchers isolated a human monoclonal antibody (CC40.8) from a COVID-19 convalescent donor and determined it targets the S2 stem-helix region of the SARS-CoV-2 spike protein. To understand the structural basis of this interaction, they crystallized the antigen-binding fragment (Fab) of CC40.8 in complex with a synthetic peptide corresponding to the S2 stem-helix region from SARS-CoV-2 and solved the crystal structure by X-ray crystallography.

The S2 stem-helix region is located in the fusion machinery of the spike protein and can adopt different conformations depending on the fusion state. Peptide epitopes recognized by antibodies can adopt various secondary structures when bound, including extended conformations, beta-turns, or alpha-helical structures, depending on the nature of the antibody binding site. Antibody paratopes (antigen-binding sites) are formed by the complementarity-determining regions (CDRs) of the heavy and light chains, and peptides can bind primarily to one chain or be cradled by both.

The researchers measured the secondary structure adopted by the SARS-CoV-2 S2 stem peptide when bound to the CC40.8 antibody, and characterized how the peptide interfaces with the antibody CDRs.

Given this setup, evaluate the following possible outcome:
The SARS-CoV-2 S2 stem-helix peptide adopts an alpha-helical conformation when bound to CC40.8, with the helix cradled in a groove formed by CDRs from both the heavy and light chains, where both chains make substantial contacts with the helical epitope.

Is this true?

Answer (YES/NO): YES